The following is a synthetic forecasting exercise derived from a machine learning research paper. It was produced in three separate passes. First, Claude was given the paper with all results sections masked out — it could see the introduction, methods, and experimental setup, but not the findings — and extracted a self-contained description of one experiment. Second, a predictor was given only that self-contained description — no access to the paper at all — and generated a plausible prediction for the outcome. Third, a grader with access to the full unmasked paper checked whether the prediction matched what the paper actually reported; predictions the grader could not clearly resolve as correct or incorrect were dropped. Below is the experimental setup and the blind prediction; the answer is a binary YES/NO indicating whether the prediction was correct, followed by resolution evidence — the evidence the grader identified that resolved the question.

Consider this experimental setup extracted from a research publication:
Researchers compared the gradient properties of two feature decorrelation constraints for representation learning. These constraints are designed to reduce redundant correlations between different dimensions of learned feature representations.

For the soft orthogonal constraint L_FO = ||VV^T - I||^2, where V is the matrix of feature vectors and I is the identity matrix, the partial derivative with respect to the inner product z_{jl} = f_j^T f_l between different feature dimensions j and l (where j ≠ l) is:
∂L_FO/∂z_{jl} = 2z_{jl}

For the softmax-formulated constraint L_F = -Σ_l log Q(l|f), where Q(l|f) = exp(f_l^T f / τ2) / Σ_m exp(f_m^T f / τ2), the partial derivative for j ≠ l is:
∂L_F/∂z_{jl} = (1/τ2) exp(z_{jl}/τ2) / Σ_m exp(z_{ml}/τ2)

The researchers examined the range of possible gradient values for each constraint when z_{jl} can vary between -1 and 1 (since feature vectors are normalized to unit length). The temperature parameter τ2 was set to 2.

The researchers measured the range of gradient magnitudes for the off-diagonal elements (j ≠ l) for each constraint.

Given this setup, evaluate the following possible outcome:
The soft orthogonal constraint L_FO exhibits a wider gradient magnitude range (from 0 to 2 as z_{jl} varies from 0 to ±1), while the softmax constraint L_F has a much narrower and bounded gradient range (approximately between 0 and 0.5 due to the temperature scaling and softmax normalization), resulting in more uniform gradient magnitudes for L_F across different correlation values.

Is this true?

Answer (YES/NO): YES